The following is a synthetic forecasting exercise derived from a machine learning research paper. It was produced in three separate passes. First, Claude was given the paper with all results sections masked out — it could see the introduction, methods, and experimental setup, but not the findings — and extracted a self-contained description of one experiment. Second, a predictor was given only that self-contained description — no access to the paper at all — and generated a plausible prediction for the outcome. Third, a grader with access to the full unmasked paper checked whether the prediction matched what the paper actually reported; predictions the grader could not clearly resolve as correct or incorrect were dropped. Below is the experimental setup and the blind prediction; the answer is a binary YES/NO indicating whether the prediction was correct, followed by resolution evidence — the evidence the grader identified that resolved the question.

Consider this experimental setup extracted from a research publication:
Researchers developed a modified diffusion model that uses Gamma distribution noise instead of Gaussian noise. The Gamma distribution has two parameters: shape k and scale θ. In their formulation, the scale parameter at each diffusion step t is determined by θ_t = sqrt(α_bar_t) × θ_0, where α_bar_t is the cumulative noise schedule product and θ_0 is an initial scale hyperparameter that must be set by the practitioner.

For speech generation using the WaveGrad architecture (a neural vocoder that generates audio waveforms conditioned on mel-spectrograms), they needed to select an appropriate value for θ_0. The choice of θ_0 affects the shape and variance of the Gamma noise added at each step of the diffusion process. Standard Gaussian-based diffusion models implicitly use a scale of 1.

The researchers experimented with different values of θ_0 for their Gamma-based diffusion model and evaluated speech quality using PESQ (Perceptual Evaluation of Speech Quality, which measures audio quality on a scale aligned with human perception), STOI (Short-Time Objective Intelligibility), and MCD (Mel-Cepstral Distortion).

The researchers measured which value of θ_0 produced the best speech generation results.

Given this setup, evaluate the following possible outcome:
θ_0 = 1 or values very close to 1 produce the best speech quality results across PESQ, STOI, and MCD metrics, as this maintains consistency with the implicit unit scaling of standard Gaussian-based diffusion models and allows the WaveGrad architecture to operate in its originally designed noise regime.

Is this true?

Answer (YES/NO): NO